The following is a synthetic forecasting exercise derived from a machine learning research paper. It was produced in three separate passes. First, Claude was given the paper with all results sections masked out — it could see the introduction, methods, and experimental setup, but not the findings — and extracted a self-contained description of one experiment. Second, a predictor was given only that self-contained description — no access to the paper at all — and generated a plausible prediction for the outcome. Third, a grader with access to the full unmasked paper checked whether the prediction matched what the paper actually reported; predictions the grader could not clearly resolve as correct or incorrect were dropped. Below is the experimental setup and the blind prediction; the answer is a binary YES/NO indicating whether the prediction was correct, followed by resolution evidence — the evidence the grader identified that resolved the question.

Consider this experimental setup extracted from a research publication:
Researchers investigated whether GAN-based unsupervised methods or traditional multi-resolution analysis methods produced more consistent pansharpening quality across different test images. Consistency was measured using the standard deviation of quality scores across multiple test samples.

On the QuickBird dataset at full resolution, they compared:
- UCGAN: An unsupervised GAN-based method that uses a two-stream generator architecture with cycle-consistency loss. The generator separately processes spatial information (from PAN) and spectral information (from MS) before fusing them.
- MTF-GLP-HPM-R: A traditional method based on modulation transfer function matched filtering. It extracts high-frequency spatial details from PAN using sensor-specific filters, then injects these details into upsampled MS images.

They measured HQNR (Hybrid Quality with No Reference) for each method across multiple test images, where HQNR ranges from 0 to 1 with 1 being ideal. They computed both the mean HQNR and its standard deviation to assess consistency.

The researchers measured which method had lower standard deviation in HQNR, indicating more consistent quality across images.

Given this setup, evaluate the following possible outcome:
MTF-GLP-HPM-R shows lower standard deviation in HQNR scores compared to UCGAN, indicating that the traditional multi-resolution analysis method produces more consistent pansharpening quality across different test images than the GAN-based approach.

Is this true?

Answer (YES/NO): NO